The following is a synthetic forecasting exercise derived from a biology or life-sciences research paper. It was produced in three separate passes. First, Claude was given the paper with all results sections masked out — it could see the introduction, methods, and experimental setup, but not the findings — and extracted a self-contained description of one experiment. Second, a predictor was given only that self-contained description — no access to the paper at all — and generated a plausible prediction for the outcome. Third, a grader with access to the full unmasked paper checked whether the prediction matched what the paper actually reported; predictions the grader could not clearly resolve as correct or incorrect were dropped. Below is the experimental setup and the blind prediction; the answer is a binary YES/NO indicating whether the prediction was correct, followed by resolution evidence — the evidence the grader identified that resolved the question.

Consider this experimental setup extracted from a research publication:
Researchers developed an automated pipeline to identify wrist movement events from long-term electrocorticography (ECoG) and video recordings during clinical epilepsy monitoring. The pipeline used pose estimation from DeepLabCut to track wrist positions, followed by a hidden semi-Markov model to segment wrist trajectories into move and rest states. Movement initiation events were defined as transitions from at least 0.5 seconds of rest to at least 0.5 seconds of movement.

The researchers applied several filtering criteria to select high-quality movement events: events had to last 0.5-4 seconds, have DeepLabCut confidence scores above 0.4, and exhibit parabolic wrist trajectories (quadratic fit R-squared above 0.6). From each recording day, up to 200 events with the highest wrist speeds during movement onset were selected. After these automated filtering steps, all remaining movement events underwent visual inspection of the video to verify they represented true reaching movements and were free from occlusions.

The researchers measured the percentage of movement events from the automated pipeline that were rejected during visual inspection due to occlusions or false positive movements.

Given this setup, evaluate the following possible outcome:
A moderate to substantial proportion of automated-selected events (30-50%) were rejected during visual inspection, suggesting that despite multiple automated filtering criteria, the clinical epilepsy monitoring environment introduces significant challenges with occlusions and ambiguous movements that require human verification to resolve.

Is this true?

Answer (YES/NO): NO